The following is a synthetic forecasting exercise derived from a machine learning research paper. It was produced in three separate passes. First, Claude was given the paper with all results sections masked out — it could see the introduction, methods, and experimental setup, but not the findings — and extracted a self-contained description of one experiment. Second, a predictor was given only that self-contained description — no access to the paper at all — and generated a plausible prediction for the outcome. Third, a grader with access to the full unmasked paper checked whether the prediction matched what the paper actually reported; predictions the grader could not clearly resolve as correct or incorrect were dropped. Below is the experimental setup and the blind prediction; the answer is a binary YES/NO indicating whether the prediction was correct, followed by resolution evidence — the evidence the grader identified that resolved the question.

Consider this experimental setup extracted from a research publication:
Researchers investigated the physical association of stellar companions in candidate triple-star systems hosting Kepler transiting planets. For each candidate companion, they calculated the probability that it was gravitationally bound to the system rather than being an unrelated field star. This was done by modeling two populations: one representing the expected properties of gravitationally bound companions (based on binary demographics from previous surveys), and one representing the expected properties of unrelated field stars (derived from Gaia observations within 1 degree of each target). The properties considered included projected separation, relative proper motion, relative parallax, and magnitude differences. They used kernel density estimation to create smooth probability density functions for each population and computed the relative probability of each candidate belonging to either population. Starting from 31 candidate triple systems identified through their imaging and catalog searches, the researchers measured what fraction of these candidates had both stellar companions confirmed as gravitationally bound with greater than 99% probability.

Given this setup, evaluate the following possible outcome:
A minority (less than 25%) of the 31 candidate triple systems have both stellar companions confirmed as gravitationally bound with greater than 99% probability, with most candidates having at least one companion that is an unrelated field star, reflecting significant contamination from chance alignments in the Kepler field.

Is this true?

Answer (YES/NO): NO